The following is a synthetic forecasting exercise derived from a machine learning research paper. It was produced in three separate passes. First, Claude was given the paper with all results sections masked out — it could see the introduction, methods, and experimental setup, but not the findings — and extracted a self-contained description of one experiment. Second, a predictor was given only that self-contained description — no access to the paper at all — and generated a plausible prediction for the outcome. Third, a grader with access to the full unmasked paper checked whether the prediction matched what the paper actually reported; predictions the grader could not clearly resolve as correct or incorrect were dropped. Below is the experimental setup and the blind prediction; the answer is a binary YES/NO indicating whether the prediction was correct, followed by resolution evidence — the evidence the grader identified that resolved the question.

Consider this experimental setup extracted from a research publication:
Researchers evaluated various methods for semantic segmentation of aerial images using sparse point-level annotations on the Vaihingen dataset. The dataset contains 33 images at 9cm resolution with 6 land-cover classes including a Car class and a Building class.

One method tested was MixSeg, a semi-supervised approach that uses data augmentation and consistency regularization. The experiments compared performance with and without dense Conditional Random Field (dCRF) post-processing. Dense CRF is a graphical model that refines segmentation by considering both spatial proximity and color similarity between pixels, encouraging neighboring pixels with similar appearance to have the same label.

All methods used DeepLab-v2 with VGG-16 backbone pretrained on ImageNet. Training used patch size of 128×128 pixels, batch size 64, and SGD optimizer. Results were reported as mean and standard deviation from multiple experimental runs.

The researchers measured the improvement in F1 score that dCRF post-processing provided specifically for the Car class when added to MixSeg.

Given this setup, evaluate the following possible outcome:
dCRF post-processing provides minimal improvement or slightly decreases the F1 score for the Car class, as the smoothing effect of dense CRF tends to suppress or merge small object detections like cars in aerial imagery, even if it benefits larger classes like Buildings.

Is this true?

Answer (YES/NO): NO